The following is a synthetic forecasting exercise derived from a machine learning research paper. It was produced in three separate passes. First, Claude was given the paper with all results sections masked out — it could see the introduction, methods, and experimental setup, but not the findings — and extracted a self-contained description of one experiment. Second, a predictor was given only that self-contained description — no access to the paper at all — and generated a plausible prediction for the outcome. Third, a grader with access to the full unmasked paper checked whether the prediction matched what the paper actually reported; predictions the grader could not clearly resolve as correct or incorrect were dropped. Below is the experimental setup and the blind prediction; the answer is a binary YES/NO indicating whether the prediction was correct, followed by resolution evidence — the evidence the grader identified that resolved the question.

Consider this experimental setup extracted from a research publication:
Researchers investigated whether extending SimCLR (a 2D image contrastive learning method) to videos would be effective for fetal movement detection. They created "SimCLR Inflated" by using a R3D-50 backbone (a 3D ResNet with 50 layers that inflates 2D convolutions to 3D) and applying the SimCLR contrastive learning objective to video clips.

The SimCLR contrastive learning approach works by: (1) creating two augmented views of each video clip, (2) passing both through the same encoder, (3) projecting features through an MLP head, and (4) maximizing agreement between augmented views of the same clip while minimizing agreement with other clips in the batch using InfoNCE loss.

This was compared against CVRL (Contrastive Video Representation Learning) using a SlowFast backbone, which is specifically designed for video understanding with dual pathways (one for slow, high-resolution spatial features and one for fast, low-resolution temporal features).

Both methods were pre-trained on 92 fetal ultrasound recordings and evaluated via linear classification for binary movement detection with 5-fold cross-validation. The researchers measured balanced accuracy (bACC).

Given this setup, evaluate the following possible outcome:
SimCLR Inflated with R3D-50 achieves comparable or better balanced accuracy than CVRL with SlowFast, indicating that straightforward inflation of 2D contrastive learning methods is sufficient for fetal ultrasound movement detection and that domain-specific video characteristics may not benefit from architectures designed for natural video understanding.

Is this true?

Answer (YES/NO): NO